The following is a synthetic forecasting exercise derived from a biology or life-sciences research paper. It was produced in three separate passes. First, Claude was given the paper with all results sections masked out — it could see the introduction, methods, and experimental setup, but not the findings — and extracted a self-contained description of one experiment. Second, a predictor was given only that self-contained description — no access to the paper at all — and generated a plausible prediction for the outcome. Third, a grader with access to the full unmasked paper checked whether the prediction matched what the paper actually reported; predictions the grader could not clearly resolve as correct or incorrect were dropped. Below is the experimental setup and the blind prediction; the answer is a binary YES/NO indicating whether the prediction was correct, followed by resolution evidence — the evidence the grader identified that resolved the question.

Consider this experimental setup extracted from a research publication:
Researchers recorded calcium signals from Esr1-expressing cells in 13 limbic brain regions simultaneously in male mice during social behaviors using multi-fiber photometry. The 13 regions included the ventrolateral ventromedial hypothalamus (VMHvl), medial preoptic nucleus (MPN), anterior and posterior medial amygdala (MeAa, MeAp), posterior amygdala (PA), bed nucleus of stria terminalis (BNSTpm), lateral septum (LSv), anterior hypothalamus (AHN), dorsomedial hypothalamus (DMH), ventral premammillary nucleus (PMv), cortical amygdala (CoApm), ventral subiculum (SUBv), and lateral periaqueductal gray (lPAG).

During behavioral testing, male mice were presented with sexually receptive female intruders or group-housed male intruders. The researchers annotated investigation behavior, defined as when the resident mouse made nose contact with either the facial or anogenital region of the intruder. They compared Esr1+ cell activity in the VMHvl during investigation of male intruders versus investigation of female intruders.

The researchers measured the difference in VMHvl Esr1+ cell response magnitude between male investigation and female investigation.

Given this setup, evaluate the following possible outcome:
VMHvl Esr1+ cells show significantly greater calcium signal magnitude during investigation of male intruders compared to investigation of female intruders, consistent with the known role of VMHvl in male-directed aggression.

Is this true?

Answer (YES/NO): YES